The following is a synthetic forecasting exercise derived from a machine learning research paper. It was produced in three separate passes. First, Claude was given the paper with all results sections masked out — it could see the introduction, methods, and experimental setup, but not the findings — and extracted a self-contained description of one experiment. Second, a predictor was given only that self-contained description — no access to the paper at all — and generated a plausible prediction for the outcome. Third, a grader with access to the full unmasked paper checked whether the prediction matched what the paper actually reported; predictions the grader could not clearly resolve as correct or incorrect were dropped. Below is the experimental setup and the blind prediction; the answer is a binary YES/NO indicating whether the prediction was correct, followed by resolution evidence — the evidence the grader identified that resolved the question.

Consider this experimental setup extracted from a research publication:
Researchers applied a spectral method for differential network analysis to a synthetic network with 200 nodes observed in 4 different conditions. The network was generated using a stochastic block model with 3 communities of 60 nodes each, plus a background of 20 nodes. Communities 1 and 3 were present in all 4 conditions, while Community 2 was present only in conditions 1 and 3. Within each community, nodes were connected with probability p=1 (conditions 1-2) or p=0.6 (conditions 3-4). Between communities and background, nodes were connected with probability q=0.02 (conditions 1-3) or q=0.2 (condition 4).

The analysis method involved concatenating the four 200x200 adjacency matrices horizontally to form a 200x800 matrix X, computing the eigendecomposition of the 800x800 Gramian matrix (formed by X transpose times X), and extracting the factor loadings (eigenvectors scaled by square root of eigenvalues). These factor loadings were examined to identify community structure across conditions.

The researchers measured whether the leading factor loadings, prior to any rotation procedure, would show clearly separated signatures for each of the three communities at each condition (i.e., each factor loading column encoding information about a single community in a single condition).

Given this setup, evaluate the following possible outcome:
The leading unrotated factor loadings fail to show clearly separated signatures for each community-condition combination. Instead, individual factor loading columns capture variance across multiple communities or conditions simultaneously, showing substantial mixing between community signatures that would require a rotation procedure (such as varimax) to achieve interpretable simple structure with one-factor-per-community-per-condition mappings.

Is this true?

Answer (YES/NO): YES